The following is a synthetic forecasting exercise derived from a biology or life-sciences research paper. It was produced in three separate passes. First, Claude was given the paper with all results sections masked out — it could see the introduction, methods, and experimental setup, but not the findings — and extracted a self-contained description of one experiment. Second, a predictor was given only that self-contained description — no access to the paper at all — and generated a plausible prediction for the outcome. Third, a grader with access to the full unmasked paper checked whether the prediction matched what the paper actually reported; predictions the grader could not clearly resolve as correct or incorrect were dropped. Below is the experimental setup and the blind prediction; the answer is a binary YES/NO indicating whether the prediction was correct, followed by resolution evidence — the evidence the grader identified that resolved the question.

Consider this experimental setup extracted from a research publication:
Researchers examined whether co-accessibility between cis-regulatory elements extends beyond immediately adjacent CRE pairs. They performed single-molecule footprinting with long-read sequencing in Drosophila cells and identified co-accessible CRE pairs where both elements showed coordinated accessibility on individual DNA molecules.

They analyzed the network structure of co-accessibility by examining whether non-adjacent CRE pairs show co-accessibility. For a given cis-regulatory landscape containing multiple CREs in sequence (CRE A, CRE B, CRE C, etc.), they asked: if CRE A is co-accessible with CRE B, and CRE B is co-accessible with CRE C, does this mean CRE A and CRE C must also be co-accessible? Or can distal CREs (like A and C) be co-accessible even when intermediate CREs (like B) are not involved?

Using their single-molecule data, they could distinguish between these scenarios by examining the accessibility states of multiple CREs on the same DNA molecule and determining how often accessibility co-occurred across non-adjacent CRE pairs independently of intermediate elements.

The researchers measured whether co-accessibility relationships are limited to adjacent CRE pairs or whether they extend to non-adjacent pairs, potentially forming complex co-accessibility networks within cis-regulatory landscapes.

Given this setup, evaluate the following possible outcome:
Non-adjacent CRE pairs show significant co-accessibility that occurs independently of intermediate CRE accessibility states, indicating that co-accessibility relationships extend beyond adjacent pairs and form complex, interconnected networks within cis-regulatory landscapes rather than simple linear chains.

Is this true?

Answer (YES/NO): YES